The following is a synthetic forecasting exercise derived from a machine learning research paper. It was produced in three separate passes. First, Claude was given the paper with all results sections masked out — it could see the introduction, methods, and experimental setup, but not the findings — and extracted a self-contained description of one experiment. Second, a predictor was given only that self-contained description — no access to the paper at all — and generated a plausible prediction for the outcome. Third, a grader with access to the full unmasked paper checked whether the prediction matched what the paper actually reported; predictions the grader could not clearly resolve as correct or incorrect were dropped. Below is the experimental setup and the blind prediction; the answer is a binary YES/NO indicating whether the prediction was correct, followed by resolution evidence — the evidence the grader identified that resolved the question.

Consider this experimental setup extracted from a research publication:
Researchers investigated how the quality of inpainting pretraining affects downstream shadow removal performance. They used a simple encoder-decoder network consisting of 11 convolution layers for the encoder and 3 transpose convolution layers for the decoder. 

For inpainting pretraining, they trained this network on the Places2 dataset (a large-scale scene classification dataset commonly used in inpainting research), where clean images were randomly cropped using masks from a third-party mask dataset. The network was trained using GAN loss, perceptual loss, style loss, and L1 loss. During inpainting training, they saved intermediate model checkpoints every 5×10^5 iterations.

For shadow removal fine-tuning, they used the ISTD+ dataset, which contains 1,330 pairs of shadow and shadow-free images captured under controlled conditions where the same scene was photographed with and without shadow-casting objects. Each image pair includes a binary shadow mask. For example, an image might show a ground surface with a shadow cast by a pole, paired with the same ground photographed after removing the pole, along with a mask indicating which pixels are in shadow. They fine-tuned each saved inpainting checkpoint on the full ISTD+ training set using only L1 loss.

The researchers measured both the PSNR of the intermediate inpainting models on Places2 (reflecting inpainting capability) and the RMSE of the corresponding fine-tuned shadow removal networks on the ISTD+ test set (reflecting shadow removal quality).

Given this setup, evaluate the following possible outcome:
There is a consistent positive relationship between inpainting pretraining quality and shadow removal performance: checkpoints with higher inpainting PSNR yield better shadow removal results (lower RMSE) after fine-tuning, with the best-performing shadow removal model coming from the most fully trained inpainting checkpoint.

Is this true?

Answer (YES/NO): YES